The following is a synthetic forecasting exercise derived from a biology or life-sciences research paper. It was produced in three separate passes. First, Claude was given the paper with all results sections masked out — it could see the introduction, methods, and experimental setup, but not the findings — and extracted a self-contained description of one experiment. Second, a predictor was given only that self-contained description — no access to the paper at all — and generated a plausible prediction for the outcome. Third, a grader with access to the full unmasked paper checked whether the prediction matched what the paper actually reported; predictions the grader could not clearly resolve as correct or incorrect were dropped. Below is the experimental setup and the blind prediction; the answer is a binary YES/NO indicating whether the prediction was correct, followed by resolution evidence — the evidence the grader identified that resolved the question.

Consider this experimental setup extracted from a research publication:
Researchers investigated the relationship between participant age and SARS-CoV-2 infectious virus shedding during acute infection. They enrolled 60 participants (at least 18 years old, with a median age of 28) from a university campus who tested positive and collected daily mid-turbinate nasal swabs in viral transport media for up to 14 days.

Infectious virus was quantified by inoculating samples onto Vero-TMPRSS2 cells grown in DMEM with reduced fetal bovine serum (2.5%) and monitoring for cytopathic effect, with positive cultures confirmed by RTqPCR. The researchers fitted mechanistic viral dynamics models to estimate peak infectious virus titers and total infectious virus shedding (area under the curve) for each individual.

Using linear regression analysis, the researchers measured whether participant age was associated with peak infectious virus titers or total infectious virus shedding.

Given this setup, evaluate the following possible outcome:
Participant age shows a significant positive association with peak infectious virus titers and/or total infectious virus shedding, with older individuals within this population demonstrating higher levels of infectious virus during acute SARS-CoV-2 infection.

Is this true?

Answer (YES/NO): YES